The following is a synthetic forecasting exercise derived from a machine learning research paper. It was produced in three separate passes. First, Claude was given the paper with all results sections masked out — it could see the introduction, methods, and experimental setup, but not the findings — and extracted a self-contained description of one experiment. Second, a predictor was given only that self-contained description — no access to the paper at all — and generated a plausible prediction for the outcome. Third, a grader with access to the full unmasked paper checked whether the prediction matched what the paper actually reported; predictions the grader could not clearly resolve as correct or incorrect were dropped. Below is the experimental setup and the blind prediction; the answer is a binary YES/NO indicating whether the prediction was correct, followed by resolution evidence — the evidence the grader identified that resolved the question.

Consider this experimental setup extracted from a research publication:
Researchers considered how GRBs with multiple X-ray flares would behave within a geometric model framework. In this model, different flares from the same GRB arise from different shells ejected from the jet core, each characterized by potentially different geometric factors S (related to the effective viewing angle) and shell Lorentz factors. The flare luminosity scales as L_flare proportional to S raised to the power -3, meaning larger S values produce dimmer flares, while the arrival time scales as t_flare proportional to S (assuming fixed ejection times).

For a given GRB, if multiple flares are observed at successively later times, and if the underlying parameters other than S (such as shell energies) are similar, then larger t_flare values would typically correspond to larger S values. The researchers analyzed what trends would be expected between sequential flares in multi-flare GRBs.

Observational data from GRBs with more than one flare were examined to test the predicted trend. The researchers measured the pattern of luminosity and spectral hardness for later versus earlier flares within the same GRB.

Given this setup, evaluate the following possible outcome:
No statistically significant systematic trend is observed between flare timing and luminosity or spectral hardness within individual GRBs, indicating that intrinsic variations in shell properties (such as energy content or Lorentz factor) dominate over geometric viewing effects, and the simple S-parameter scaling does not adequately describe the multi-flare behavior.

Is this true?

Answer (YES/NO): NO